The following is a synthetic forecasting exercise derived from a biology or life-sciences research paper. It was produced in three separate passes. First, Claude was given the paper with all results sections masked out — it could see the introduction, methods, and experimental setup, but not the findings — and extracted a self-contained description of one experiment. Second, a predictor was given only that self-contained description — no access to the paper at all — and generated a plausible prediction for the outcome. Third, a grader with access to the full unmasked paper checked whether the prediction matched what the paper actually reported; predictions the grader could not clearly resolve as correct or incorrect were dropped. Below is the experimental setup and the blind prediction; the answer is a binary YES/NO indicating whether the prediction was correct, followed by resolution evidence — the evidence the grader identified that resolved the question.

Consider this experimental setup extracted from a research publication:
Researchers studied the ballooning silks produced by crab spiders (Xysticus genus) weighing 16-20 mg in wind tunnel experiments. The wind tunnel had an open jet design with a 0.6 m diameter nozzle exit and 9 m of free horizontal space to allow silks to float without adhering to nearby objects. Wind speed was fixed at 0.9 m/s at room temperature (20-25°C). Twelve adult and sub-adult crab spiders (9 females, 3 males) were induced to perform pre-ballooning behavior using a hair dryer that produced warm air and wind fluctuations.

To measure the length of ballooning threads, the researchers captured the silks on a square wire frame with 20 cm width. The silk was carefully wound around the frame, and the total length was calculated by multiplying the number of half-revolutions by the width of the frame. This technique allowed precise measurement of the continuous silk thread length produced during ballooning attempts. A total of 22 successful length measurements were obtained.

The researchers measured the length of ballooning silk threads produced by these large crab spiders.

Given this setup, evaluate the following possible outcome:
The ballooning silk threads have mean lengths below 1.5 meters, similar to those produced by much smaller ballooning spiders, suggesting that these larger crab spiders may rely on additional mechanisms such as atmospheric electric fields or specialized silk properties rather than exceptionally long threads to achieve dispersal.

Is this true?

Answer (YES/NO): NO